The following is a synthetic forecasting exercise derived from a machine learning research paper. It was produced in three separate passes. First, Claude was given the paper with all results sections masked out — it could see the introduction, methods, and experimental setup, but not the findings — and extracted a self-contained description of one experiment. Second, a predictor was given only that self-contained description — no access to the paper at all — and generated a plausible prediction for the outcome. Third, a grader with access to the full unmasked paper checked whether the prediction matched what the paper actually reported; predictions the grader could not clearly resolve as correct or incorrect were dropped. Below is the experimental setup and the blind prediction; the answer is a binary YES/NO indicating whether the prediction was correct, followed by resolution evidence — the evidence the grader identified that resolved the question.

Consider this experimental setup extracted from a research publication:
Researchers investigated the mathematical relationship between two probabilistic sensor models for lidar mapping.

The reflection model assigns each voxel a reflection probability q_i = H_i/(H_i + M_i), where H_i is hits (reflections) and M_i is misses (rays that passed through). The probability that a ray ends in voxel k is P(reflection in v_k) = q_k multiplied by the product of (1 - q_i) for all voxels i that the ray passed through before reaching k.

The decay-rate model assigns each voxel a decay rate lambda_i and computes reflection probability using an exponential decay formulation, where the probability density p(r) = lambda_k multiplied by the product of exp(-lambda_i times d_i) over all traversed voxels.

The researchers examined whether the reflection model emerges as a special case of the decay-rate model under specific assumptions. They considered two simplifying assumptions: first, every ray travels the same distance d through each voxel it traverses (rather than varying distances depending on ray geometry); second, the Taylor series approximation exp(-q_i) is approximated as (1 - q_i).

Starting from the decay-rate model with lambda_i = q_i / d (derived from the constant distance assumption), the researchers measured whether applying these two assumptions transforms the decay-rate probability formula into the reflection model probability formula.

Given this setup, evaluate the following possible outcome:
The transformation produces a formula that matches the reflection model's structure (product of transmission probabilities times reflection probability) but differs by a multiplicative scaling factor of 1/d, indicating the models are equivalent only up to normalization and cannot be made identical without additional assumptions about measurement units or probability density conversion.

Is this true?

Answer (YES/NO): NO